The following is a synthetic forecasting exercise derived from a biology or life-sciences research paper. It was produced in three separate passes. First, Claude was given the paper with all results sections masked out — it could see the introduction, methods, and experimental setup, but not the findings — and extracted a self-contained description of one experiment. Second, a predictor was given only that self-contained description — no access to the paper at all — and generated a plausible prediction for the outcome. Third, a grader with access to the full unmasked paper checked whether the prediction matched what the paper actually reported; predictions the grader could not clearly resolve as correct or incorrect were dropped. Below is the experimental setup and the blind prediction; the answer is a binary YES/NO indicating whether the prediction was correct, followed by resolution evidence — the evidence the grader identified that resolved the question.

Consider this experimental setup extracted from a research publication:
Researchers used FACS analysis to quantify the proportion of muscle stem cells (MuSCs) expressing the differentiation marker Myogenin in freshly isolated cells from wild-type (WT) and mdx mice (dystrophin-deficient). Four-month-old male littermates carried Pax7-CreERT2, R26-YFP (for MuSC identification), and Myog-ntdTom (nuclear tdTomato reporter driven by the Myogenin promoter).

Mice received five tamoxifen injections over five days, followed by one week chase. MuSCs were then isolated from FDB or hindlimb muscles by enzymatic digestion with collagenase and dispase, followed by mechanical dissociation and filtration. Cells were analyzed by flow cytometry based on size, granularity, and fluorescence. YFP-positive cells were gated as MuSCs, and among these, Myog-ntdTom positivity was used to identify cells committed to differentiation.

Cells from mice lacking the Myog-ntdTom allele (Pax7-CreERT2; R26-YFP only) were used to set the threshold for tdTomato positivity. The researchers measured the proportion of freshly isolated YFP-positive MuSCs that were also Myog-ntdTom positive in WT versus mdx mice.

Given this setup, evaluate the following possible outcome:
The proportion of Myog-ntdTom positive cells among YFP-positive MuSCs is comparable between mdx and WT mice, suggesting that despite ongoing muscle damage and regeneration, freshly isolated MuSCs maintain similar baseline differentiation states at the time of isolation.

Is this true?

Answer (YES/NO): NO